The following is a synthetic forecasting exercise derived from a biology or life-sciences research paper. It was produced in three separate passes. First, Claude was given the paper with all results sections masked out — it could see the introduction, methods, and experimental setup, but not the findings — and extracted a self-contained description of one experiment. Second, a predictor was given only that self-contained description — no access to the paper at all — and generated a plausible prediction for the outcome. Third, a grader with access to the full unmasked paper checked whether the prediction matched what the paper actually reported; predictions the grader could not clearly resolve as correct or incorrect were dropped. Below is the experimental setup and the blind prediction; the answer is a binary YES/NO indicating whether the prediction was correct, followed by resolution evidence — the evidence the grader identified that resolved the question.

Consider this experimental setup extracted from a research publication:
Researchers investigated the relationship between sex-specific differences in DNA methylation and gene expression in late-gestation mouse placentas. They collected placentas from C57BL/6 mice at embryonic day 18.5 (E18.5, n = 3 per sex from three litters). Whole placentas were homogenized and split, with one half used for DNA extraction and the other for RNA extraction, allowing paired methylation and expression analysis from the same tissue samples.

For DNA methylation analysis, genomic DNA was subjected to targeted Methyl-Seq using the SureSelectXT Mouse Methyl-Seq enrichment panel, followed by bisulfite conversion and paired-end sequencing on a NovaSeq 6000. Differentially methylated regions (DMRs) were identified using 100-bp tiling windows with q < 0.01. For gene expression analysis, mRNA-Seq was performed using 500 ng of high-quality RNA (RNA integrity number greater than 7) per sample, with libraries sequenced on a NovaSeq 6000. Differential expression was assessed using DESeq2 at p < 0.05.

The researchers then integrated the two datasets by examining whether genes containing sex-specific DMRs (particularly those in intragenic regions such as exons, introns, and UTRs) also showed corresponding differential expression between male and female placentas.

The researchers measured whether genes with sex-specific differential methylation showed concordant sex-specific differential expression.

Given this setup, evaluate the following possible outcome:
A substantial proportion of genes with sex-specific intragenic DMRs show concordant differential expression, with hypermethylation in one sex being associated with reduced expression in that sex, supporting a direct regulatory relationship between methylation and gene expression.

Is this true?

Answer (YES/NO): NO